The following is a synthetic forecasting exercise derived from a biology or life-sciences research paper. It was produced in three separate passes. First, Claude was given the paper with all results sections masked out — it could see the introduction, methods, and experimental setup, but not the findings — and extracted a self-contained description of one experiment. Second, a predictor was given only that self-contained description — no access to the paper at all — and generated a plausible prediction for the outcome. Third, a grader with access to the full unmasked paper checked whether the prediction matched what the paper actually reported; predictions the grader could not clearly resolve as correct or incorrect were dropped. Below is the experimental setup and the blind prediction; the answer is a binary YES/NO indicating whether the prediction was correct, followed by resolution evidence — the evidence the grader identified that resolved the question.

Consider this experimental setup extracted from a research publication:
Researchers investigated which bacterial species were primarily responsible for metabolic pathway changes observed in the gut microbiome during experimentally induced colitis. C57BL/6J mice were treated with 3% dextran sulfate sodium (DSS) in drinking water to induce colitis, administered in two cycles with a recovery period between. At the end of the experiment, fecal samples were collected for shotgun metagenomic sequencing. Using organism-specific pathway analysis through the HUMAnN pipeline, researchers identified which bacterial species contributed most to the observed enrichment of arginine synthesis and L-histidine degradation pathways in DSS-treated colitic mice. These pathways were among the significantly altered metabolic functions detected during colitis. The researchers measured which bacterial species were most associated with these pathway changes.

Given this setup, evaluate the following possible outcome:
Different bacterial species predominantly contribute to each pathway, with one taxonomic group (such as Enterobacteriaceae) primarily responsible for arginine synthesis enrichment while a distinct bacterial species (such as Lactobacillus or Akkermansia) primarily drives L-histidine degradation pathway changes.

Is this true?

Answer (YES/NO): NO